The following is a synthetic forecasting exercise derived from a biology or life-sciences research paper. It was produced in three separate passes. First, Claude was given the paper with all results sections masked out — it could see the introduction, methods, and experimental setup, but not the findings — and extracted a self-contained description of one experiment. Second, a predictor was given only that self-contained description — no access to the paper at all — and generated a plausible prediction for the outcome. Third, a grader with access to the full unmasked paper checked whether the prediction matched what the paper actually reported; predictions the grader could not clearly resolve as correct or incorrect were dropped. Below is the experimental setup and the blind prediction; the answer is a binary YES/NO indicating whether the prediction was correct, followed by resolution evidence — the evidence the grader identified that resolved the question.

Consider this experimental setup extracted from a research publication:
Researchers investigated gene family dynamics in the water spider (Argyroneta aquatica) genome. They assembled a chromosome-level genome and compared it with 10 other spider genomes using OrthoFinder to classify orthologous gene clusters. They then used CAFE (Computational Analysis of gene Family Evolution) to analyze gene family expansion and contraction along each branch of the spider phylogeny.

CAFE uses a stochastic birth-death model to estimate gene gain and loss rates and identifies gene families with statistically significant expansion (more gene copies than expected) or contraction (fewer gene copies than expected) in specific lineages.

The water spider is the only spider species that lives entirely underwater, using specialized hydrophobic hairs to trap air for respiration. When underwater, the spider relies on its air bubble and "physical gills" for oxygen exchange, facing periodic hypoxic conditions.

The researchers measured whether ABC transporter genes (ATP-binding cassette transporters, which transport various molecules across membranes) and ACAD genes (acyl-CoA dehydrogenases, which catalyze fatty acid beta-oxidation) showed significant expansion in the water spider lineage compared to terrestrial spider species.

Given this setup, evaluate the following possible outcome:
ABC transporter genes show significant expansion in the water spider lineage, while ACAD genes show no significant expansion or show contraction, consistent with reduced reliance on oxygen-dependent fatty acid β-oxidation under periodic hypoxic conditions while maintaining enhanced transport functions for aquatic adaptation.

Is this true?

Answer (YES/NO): NO